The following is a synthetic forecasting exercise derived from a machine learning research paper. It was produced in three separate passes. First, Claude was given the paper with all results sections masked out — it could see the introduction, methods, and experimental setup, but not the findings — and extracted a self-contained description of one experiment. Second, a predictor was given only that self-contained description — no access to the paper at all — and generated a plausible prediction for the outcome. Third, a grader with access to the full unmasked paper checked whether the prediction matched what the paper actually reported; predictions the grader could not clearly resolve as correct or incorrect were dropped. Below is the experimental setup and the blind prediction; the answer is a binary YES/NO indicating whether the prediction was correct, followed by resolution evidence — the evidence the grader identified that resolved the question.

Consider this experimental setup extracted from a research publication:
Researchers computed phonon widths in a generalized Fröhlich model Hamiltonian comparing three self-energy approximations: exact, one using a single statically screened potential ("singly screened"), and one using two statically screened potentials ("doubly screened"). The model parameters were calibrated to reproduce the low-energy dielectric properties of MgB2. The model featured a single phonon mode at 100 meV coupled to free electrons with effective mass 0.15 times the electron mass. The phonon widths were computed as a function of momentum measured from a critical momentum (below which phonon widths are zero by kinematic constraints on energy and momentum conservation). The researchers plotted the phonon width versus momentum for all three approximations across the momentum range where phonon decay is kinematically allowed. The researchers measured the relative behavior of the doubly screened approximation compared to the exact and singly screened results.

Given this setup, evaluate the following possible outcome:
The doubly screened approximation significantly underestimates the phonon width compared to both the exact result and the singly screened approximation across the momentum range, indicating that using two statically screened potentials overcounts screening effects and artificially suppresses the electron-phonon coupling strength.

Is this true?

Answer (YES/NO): YES